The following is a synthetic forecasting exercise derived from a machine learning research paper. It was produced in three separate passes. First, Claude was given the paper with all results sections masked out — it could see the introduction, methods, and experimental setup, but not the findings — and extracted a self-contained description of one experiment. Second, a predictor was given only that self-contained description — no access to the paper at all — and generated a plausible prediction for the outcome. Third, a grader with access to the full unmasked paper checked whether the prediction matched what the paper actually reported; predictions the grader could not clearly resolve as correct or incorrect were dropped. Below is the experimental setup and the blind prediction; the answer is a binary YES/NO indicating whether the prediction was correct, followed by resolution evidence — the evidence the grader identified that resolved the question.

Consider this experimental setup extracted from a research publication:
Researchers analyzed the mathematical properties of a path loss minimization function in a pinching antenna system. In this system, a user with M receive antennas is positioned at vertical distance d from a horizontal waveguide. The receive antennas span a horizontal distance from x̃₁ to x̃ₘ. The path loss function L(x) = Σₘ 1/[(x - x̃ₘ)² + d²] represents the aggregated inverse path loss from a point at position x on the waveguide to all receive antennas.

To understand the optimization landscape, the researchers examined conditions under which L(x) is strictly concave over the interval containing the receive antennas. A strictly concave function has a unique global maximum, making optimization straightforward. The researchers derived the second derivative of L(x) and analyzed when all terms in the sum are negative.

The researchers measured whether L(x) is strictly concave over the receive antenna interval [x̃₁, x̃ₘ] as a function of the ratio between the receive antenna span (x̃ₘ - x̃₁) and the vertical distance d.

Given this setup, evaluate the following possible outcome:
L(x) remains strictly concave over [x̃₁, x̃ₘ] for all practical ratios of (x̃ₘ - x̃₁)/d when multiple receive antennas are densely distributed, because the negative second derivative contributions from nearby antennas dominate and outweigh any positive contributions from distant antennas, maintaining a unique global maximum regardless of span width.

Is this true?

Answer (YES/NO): NO